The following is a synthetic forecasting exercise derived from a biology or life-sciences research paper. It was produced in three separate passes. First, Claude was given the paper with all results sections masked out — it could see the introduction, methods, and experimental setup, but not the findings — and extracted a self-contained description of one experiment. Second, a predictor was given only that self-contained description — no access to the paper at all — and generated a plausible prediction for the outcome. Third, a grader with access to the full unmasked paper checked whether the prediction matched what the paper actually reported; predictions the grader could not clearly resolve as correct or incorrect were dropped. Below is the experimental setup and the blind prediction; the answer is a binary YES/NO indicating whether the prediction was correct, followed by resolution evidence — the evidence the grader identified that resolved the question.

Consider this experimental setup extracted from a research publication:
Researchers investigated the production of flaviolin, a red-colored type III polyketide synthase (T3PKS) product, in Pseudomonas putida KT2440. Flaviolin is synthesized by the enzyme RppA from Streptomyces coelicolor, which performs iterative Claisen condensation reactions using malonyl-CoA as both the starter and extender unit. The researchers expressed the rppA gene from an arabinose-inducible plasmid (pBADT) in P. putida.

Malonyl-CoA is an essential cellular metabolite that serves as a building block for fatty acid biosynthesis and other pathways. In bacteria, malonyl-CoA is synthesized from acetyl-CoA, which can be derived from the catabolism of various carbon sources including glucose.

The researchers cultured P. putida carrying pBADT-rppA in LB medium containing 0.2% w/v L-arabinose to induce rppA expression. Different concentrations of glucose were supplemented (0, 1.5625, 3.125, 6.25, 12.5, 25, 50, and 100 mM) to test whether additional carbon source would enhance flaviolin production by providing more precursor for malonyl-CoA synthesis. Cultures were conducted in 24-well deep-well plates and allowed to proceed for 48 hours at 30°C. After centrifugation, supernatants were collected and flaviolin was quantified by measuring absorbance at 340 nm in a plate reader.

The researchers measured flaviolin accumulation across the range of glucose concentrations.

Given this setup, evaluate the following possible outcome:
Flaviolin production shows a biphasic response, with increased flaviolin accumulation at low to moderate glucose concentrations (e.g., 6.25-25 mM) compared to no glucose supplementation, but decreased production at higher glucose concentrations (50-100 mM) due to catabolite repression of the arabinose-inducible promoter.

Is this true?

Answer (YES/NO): NO